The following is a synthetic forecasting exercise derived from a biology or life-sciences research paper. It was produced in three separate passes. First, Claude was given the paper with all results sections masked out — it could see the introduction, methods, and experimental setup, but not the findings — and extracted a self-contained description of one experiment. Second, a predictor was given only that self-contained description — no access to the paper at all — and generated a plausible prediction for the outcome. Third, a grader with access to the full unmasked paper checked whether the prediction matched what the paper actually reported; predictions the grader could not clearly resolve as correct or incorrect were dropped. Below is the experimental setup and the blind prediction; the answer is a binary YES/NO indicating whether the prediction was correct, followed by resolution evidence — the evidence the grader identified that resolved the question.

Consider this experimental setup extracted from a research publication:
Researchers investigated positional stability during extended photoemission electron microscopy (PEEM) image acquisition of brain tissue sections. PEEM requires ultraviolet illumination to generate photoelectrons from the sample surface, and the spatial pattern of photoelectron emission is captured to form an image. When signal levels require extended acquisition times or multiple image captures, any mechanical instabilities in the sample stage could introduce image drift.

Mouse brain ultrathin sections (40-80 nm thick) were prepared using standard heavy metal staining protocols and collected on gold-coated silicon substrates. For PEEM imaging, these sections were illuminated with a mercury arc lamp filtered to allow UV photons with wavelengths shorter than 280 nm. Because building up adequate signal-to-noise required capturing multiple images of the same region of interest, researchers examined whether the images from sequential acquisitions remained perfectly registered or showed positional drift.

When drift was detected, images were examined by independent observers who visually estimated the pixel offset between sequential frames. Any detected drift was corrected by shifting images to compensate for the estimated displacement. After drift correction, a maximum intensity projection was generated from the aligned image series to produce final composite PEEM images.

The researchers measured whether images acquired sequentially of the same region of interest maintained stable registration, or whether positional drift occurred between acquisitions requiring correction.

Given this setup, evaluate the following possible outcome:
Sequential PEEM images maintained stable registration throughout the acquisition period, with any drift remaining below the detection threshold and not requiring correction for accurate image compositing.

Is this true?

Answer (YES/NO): NO